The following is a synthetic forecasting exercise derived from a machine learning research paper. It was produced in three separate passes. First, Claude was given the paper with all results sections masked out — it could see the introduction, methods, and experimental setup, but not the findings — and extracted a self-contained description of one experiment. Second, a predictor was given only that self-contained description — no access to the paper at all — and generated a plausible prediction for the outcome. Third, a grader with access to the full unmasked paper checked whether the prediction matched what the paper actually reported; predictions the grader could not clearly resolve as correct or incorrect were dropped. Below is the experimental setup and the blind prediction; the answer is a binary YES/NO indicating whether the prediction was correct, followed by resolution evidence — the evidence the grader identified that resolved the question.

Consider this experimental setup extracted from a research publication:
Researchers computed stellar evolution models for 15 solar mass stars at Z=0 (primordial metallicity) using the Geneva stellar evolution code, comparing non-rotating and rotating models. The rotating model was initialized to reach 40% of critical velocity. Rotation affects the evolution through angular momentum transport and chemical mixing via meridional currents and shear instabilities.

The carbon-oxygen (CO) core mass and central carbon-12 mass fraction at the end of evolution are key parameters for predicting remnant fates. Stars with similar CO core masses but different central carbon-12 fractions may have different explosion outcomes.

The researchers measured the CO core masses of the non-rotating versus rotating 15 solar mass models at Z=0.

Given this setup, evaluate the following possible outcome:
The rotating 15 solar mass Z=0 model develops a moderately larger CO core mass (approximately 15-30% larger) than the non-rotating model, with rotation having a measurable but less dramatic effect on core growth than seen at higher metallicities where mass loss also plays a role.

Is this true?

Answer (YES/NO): NO